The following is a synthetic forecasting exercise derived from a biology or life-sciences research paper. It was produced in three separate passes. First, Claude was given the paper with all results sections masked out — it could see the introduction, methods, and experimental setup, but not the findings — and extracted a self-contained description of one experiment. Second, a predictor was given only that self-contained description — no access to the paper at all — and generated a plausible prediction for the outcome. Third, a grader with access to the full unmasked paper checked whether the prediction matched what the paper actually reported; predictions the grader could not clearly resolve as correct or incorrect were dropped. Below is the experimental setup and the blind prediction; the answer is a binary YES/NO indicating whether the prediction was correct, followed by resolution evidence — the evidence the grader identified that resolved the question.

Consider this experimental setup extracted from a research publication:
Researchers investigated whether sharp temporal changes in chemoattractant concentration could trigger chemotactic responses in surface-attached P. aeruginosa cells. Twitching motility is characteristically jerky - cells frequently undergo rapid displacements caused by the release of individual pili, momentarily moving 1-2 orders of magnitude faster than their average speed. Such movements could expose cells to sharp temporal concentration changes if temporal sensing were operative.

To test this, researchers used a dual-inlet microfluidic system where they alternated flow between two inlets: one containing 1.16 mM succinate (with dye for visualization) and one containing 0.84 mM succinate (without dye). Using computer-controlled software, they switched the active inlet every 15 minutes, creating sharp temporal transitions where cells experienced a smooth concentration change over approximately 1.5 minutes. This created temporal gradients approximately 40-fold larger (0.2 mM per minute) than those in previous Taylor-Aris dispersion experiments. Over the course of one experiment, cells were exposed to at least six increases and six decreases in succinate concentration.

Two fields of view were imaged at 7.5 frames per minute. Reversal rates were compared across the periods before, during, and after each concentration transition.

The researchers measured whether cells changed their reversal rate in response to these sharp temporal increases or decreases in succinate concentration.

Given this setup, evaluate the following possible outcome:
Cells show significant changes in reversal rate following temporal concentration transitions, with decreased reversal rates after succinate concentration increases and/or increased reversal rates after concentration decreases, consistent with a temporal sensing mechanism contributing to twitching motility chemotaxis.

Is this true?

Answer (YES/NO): NO